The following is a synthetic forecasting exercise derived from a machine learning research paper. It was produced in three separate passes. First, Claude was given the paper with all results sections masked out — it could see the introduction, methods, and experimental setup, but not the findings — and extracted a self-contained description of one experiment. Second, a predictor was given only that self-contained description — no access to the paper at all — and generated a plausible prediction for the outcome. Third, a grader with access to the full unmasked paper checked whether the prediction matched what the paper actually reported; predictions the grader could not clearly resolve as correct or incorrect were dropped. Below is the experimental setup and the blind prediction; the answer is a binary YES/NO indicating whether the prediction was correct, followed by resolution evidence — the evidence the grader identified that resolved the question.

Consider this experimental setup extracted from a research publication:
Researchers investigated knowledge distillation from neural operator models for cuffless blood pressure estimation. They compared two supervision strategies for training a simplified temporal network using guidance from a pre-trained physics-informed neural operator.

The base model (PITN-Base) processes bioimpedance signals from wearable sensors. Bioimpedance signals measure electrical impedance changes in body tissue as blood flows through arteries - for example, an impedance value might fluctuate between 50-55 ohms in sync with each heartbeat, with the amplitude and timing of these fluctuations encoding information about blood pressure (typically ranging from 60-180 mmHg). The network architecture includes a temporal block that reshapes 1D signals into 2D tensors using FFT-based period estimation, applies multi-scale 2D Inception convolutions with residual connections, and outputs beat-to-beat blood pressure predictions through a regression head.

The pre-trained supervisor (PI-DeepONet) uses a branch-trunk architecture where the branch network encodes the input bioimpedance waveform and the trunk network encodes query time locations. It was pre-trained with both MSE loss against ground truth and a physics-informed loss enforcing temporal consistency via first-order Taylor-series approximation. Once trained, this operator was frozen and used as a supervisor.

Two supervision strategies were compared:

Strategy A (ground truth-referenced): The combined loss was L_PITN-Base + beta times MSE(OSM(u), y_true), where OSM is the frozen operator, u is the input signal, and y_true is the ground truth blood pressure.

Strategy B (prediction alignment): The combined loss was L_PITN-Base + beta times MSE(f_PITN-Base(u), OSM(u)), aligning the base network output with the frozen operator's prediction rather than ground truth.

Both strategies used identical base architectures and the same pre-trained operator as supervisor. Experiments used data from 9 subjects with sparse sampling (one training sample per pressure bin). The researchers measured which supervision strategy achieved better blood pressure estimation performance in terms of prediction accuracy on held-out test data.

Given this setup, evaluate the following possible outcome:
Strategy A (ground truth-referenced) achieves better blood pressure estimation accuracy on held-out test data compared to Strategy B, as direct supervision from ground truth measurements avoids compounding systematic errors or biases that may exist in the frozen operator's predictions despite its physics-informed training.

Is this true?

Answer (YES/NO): NO